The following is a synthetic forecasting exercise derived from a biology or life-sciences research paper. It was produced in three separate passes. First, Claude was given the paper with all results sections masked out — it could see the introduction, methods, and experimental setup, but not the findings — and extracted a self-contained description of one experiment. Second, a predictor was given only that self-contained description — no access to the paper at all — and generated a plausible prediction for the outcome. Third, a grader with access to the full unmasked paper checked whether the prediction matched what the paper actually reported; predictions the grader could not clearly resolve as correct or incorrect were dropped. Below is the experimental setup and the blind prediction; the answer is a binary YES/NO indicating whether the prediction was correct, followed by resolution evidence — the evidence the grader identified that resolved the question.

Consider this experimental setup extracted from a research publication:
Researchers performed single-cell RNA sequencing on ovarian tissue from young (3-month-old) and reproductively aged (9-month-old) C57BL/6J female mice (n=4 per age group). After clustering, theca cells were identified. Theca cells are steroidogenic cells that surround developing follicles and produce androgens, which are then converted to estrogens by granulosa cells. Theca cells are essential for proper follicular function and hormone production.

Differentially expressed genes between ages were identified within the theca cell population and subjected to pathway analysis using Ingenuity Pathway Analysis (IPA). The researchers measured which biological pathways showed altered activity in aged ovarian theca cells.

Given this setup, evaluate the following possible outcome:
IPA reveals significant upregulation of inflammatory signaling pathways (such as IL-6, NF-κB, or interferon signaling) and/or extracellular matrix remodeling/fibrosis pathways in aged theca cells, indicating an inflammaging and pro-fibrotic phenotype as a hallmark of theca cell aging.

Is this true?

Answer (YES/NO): YES